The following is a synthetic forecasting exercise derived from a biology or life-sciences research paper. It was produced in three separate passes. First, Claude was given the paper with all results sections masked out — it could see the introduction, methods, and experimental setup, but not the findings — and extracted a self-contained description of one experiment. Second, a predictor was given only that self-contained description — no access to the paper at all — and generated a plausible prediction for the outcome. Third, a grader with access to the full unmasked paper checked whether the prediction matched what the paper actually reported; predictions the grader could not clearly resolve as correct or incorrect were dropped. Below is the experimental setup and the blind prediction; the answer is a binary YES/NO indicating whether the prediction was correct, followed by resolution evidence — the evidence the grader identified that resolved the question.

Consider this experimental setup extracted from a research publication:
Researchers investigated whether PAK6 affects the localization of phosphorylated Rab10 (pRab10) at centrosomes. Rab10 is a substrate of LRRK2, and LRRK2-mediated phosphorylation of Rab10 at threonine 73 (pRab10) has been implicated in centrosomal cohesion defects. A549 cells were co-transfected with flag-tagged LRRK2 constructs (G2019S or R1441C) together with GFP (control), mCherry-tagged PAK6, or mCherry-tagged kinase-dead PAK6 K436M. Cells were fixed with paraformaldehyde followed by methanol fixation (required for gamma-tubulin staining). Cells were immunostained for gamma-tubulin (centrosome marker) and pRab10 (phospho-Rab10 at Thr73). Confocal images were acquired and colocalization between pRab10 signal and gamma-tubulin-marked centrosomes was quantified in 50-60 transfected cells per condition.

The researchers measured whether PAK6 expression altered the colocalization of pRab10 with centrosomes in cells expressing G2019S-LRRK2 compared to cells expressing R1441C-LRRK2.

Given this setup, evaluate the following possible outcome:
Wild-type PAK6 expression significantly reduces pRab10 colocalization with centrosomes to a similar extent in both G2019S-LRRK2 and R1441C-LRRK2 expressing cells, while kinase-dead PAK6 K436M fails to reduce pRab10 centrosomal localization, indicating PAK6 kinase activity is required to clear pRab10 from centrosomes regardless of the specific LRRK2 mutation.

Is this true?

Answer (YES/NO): NO